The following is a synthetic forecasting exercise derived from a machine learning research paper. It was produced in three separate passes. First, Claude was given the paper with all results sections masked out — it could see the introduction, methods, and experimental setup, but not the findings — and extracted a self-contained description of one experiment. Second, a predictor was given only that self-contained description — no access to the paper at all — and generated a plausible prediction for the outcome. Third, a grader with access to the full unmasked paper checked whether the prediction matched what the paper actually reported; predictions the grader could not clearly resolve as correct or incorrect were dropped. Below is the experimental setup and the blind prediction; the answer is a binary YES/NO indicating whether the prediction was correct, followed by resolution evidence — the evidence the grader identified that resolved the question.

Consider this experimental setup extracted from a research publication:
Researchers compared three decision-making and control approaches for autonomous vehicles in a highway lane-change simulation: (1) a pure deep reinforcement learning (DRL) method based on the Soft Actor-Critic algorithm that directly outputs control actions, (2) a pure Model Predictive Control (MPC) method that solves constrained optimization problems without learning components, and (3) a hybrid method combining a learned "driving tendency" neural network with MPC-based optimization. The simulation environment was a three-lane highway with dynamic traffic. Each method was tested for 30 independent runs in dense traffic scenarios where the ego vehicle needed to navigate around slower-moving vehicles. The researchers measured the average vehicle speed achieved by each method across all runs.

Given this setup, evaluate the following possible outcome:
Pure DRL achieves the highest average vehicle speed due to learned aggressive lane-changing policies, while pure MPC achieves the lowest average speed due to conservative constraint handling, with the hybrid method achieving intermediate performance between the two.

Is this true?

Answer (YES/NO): YES